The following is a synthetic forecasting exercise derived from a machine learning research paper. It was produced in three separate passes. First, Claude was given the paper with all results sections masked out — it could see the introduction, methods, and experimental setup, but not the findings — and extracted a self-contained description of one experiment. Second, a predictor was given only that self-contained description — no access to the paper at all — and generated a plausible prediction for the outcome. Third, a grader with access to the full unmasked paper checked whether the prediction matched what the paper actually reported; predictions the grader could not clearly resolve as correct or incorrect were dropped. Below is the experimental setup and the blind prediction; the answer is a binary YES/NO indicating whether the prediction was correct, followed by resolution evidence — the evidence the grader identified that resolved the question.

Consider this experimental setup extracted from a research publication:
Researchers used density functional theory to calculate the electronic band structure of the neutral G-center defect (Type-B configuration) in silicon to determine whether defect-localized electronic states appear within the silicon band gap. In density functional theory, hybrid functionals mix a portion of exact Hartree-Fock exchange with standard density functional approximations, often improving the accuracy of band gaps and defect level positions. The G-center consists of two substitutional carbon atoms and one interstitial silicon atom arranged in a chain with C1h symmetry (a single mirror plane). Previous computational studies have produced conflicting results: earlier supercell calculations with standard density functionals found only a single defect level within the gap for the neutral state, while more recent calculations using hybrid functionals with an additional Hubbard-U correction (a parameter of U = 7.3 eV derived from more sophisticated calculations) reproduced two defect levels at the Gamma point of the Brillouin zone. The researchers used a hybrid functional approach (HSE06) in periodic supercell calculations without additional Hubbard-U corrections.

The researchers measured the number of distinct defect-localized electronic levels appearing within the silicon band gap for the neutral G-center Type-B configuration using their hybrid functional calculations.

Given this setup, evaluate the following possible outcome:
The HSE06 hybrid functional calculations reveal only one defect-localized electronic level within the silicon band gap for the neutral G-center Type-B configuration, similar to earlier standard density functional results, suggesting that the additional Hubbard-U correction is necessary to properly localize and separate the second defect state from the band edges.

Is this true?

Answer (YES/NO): NO